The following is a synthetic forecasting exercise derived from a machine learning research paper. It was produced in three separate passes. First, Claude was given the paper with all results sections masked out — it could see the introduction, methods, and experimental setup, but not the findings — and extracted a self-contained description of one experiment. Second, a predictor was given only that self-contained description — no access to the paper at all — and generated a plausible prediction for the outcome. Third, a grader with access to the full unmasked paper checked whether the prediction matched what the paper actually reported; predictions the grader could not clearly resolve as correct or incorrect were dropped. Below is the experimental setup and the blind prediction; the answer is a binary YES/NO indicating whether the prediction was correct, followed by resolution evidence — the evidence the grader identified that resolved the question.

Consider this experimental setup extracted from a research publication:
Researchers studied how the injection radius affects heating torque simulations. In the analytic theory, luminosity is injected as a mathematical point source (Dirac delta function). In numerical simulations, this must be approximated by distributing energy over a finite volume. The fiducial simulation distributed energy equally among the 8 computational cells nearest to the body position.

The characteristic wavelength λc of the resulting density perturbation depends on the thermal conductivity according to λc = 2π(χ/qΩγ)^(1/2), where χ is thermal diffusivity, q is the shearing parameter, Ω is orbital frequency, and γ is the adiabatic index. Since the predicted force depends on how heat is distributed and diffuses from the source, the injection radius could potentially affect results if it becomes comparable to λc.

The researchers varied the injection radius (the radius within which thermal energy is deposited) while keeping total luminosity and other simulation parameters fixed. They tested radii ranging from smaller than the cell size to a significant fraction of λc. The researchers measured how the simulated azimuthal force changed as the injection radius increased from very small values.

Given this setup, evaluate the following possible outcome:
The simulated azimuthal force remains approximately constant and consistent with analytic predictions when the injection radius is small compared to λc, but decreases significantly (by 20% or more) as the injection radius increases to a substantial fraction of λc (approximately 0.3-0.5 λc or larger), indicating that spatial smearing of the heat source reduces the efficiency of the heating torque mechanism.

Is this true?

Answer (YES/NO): NO